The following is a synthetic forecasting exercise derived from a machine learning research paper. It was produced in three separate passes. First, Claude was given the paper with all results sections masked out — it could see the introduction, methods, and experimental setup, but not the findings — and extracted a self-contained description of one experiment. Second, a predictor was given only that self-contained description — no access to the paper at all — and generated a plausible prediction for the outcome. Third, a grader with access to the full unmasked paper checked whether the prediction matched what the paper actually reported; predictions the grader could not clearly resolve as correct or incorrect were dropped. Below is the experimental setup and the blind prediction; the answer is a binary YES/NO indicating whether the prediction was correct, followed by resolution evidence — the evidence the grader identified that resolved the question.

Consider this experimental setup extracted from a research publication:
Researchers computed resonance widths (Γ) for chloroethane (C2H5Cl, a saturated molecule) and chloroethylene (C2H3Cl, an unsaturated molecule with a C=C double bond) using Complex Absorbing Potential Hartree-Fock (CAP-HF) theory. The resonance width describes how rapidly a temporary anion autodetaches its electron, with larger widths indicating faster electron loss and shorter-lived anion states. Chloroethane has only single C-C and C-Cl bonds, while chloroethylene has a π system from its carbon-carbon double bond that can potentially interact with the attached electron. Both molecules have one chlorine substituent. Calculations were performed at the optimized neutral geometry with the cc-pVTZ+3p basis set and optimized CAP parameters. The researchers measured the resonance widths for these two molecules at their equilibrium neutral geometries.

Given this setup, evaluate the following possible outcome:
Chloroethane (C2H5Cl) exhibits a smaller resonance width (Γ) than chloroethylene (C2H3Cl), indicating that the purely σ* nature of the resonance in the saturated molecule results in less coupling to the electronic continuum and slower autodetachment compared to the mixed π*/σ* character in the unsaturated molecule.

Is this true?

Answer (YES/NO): NO